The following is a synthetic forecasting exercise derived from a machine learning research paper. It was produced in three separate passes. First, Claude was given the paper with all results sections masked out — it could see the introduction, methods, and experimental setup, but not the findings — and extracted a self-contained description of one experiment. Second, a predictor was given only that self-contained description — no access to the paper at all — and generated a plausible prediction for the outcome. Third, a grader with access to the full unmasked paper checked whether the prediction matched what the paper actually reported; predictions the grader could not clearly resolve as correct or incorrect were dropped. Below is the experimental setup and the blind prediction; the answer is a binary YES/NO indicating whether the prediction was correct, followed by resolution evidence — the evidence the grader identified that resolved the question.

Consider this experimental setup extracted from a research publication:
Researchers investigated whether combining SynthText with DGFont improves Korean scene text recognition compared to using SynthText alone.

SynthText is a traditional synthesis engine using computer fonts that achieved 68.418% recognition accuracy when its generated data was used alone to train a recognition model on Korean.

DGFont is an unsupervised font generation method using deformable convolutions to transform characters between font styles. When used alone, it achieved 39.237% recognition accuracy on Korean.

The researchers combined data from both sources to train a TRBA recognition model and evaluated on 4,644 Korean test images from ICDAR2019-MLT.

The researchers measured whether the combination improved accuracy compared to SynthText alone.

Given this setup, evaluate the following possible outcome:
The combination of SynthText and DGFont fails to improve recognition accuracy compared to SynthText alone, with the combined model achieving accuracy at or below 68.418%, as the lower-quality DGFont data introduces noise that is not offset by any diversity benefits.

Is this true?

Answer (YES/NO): NO